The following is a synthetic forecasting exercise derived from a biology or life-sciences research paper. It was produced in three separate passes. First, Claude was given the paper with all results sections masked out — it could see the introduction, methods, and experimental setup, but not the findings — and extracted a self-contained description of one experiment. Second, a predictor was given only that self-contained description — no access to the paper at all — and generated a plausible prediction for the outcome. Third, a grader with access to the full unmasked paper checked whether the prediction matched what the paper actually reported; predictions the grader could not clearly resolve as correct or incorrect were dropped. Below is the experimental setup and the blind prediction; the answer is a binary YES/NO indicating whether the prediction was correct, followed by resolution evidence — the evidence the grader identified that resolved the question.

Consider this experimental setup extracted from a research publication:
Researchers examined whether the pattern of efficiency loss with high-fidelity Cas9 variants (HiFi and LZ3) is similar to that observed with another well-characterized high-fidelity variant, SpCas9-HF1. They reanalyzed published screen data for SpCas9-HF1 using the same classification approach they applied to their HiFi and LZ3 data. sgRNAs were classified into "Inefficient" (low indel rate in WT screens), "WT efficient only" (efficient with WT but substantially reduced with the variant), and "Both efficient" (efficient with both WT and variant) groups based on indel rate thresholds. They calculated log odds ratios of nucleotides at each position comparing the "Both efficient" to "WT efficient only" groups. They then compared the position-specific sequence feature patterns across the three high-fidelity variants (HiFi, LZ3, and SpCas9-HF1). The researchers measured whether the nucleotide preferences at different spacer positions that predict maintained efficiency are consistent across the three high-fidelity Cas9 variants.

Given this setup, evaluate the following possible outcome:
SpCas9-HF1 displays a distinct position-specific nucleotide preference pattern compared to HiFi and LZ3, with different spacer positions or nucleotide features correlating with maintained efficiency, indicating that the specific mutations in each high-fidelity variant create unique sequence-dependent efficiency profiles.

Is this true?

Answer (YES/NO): NO